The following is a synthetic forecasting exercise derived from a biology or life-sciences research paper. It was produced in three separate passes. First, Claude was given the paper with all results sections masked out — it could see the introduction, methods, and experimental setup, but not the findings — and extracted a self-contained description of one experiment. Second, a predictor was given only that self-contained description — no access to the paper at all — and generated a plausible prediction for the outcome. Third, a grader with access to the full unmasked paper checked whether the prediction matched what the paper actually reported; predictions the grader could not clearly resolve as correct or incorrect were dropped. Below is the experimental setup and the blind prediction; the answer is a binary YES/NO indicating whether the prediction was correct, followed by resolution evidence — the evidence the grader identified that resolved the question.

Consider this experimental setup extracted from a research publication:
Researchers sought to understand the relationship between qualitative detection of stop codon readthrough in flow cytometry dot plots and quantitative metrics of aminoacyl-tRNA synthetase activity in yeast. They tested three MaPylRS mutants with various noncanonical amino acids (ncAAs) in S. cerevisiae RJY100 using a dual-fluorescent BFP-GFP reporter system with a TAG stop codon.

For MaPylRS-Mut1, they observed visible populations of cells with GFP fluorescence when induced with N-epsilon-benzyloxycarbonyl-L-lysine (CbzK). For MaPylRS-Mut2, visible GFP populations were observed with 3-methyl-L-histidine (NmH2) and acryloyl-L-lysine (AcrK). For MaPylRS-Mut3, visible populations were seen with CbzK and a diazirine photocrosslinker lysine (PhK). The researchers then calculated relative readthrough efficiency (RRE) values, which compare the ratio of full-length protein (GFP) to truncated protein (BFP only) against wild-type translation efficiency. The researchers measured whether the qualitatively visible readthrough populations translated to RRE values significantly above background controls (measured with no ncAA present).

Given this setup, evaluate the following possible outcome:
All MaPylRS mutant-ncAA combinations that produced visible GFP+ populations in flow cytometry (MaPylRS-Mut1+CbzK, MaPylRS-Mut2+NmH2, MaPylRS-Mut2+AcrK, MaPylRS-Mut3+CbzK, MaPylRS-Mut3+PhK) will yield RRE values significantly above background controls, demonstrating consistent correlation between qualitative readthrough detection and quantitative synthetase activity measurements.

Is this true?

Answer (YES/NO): NO